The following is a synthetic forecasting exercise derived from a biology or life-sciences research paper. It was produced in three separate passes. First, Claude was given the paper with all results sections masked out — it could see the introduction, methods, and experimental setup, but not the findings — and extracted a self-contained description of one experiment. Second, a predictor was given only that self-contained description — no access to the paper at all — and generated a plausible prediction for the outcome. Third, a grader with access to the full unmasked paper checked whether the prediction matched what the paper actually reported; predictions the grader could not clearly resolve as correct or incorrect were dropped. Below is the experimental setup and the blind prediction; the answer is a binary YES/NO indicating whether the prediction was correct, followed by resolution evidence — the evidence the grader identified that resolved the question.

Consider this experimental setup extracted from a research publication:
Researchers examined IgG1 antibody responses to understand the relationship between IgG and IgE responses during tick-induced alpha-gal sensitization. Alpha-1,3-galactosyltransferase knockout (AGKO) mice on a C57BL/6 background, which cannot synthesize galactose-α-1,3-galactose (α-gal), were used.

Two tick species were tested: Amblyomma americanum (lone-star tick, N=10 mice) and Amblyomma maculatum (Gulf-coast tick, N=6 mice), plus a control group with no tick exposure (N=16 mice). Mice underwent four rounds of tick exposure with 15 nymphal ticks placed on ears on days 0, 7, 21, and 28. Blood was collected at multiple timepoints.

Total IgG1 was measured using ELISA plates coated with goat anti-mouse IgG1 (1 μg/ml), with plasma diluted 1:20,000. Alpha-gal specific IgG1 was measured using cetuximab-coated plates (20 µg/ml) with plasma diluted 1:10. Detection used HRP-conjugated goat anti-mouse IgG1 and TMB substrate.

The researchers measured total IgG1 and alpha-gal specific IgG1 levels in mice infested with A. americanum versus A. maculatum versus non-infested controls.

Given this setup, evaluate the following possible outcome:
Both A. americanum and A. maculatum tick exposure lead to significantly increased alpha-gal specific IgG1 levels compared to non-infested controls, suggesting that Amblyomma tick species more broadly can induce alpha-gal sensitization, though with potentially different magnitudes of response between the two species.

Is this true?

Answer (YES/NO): NO